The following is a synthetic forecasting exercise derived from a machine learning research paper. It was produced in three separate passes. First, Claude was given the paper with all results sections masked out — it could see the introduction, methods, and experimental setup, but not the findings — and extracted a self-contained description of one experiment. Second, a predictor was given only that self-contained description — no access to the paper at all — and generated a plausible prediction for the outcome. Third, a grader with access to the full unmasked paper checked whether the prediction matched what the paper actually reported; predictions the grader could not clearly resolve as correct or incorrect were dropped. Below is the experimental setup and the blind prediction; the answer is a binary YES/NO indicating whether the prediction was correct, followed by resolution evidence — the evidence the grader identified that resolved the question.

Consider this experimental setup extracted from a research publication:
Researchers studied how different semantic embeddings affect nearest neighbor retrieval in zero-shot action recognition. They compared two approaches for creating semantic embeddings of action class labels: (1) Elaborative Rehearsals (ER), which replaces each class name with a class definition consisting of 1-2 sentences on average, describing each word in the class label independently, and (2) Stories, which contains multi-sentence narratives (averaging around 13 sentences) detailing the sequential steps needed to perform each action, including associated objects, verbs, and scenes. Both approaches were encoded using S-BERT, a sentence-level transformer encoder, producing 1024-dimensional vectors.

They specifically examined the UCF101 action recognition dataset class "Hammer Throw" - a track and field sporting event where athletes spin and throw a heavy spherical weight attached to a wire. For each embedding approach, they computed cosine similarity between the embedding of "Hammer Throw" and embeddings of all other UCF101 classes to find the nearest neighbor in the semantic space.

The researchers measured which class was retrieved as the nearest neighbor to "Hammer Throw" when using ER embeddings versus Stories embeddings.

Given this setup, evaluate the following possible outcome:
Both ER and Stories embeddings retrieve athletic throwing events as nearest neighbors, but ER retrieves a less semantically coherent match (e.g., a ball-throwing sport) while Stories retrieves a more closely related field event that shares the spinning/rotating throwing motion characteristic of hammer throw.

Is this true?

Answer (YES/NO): NO